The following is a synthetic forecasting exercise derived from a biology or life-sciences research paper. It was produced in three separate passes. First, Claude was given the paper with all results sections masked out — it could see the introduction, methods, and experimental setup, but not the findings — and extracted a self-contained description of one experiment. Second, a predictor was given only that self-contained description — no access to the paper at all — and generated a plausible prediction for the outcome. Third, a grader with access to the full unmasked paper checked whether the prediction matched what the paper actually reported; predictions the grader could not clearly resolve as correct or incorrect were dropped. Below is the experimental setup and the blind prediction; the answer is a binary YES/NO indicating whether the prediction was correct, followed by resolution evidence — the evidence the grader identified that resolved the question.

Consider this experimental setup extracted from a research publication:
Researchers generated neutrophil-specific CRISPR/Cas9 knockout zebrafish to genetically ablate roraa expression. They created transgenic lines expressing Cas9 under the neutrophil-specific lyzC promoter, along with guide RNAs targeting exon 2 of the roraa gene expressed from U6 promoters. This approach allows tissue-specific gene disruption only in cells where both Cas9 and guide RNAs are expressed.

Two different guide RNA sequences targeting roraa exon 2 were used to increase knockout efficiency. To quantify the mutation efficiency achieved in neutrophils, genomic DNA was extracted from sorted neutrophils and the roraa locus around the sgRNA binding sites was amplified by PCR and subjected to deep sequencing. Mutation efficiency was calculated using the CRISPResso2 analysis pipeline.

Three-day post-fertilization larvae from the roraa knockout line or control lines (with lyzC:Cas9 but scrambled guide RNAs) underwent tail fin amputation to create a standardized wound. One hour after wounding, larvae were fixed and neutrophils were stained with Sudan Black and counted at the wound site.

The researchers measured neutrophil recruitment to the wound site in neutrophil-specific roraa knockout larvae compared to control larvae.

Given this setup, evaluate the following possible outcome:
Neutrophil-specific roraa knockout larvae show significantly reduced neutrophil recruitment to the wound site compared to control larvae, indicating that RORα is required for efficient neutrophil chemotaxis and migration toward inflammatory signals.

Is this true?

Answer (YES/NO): YES